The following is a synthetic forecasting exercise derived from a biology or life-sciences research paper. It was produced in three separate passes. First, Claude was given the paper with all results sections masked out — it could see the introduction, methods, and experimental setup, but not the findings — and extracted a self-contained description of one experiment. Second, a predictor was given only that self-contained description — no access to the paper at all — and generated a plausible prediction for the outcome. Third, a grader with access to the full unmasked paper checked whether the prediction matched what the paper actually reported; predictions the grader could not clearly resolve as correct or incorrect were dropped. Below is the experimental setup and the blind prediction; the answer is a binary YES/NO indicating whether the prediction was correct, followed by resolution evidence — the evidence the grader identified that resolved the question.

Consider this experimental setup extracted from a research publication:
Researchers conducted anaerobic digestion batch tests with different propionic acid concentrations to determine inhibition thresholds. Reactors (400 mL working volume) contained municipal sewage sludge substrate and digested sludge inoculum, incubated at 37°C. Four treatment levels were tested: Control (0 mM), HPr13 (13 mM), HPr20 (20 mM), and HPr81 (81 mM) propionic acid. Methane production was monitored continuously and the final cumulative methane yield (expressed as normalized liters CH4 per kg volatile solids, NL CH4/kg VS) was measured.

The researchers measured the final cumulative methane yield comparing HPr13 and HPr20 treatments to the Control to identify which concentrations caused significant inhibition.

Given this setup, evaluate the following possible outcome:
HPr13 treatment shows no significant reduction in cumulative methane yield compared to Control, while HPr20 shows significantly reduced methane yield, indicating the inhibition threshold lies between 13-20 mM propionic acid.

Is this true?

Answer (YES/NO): NO